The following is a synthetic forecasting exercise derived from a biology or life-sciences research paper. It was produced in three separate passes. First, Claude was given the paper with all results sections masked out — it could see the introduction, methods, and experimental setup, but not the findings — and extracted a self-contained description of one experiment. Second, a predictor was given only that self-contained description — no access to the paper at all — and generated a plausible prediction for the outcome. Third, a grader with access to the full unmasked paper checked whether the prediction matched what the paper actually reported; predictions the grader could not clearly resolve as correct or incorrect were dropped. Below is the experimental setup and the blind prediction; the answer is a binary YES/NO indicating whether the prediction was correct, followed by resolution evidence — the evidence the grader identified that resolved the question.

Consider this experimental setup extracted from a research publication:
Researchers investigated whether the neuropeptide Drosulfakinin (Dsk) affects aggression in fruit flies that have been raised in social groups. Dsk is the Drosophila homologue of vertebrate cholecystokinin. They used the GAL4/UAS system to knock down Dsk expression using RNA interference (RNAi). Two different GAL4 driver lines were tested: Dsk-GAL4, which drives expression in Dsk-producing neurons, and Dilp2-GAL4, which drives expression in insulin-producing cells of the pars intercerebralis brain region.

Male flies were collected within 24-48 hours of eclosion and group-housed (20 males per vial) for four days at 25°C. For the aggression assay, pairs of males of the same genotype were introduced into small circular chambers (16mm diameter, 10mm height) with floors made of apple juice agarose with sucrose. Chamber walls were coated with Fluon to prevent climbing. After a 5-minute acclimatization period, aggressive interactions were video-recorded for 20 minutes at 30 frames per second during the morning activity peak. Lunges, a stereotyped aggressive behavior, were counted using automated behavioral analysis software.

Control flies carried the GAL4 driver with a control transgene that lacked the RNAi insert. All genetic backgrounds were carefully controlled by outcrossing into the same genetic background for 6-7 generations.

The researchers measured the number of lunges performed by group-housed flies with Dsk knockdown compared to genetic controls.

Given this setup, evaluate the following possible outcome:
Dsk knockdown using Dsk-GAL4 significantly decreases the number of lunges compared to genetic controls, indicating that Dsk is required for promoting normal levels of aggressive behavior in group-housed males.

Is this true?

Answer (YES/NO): NO